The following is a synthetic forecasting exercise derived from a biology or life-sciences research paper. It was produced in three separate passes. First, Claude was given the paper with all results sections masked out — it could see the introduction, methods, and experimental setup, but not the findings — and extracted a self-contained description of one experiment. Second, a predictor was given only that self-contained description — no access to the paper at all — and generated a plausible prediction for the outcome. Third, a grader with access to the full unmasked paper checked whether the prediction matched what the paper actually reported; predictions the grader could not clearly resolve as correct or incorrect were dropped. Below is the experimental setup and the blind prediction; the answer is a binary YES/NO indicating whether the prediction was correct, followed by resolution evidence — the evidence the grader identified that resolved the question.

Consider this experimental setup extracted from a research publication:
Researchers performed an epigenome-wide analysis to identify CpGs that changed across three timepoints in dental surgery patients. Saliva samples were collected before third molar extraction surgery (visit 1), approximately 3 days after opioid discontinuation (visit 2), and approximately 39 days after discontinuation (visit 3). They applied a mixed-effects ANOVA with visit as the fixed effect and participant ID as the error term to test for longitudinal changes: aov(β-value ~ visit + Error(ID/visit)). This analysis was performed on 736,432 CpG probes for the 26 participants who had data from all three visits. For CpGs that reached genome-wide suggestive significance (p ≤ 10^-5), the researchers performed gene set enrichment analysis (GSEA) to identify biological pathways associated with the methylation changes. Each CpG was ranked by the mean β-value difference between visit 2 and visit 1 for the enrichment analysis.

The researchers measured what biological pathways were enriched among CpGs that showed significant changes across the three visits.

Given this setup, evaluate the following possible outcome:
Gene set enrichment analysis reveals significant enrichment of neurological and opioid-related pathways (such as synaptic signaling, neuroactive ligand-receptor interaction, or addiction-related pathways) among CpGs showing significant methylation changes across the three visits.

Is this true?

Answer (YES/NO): NO